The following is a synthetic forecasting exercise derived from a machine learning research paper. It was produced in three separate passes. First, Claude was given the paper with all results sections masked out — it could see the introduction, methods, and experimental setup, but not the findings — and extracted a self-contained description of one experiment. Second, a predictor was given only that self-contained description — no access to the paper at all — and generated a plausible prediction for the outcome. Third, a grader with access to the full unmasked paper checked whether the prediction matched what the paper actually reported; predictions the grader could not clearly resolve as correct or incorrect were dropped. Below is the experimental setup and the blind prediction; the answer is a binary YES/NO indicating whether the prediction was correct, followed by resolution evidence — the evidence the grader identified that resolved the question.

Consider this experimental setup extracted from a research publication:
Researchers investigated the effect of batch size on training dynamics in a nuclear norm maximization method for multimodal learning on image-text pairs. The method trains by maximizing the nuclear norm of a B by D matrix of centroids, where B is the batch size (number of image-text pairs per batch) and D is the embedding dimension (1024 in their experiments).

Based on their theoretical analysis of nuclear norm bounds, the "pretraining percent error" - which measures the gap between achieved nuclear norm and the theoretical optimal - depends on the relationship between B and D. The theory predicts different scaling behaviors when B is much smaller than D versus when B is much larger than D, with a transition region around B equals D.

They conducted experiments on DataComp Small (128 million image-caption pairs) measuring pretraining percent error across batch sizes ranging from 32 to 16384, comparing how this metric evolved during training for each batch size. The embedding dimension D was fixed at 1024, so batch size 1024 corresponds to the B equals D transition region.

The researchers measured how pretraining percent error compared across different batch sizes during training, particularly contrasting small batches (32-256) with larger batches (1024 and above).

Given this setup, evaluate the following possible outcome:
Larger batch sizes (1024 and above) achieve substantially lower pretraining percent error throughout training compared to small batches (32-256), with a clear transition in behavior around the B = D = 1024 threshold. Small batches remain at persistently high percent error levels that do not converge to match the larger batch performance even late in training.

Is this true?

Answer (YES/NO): NO